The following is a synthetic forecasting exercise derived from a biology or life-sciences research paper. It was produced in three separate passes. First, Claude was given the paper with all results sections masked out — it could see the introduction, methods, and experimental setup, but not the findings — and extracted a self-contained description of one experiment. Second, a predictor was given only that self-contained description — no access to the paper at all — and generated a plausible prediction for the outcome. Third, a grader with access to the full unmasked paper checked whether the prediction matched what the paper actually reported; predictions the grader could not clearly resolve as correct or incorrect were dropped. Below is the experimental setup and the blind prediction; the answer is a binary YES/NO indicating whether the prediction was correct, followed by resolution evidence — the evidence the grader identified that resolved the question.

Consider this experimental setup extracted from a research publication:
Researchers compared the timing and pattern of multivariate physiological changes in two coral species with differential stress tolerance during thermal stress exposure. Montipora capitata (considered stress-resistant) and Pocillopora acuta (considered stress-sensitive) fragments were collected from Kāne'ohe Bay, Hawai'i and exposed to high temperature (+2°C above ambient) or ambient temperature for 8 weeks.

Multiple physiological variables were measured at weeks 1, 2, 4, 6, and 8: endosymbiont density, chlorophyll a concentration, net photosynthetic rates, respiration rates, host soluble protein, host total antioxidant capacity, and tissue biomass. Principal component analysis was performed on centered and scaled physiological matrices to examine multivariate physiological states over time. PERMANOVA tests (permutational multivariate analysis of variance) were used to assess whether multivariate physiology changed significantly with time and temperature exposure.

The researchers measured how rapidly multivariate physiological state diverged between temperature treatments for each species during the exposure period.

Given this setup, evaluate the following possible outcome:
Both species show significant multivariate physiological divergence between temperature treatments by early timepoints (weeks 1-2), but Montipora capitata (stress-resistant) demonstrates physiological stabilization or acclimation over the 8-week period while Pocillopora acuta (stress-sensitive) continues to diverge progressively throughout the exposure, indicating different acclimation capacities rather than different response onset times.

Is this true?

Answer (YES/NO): NO